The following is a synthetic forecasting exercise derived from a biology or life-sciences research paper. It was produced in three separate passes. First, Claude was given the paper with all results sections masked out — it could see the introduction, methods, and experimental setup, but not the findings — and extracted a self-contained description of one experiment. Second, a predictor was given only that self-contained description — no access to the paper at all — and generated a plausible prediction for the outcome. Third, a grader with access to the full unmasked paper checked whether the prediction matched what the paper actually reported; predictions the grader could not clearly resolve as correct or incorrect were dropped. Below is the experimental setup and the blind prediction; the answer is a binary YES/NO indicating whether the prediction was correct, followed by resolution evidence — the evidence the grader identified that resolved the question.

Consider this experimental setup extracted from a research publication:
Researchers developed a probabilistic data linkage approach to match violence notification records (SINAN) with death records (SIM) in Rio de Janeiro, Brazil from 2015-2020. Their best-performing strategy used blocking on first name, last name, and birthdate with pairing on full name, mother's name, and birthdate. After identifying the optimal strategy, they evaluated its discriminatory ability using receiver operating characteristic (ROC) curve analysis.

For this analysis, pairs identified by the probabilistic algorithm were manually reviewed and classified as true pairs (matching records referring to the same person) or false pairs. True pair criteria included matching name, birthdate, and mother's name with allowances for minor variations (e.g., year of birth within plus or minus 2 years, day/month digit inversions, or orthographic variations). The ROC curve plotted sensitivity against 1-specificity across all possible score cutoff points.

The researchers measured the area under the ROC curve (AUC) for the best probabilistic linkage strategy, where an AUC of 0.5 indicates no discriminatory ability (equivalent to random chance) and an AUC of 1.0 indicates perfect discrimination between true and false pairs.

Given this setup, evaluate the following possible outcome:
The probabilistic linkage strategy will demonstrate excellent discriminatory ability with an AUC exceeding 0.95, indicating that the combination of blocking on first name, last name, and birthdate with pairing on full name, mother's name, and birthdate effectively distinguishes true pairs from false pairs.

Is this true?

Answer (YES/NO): YES